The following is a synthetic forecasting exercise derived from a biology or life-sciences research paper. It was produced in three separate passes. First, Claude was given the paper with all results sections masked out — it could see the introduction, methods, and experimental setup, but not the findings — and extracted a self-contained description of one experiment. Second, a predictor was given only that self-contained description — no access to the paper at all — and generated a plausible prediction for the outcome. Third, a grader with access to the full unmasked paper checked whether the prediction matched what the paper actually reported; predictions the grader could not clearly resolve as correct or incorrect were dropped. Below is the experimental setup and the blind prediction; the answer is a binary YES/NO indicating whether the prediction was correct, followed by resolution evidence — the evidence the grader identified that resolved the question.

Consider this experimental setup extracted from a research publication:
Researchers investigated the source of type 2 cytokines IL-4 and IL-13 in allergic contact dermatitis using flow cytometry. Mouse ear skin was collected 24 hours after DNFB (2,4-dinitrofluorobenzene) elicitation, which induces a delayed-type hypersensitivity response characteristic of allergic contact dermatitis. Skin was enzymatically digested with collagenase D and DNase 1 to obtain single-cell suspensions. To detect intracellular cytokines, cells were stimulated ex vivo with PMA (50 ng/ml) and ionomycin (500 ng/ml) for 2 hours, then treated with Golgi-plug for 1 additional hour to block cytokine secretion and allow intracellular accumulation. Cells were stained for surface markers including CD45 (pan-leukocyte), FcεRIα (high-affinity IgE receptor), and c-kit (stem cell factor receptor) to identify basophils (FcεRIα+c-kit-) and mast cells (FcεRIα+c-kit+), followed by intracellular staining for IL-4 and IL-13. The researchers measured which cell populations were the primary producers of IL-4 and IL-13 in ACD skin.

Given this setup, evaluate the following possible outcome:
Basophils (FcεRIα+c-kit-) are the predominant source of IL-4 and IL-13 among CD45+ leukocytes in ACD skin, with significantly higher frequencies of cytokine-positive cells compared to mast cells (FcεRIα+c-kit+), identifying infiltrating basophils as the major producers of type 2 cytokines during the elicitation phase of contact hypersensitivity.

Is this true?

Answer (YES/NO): YES